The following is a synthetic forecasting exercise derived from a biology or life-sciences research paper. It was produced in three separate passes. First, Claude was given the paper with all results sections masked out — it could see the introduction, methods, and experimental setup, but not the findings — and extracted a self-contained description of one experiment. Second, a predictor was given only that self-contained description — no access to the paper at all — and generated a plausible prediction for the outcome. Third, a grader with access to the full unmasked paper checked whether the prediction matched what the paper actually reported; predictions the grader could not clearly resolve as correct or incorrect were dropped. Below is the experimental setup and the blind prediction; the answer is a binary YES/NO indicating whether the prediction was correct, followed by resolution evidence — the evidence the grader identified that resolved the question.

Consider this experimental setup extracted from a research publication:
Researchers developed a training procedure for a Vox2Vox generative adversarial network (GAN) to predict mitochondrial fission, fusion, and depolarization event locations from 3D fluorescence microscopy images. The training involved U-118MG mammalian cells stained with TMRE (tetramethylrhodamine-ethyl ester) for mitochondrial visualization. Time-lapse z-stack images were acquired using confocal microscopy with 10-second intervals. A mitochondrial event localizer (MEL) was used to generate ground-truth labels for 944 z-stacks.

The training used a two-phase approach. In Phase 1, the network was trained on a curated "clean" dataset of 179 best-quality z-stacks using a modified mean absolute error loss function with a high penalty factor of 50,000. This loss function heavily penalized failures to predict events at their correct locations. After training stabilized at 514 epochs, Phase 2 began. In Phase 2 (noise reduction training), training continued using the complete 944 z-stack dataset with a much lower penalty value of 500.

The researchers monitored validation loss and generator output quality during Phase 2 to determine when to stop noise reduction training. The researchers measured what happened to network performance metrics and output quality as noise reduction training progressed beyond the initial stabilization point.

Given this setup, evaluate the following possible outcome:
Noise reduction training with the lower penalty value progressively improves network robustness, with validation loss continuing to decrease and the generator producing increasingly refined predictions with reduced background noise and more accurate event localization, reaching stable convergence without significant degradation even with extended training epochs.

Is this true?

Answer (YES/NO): NO